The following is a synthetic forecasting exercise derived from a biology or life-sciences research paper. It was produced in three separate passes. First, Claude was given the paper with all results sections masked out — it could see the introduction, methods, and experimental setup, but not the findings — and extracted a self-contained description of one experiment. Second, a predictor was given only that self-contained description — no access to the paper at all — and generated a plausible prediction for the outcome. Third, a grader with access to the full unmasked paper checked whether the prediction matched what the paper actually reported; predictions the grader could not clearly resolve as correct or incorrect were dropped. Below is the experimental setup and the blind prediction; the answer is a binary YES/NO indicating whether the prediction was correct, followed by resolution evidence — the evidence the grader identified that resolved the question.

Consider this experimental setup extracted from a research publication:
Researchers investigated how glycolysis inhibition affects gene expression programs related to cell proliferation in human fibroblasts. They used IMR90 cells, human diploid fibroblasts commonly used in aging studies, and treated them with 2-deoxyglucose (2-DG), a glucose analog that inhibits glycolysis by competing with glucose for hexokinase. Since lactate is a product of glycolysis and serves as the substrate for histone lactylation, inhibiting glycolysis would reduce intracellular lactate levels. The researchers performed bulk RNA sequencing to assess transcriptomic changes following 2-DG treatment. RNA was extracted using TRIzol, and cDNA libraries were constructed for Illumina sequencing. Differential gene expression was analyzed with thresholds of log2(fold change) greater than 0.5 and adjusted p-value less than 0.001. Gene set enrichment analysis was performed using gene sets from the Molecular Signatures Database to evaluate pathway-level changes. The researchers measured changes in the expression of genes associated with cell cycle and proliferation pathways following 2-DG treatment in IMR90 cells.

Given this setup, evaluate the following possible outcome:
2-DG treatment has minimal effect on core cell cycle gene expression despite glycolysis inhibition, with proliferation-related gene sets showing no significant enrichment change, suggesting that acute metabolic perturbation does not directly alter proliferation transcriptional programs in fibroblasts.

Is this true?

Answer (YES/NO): NO